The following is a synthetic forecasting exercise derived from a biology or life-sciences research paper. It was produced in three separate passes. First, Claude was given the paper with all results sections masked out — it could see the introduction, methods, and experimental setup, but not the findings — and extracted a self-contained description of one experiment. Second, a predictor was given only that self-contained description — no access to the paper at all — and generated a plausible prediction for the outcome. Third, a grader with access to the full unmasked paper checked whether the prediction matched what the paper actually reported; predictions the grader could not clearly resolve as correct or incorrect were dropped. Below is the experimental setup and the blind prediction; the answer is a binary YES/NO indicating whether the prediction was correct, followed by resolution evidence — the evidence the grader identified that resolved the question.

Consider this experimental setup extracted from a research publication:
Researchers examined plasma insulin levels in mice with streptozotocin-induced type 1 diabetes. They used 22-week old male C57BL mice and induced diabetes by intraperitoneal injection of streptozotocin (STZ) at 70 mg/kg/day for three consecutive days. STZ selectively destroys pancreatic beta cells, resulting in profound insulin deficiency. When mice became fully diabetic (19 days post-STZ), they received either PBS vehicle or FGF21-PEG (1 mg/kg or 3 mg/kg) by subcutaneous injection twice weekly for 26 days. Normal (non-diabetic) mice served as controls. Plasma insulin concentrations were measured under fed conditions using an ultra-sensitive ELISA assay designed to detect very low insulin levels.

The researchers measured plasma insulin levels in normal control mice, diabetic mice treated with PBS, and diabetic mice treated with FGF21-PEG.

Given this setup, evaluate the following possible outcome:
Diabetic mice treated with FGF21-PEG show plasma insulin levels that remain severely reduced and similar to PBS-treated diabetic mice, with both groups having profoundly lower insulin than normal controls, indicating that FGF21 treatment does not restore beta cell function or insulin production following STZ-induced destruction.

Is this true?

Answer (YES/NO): YES